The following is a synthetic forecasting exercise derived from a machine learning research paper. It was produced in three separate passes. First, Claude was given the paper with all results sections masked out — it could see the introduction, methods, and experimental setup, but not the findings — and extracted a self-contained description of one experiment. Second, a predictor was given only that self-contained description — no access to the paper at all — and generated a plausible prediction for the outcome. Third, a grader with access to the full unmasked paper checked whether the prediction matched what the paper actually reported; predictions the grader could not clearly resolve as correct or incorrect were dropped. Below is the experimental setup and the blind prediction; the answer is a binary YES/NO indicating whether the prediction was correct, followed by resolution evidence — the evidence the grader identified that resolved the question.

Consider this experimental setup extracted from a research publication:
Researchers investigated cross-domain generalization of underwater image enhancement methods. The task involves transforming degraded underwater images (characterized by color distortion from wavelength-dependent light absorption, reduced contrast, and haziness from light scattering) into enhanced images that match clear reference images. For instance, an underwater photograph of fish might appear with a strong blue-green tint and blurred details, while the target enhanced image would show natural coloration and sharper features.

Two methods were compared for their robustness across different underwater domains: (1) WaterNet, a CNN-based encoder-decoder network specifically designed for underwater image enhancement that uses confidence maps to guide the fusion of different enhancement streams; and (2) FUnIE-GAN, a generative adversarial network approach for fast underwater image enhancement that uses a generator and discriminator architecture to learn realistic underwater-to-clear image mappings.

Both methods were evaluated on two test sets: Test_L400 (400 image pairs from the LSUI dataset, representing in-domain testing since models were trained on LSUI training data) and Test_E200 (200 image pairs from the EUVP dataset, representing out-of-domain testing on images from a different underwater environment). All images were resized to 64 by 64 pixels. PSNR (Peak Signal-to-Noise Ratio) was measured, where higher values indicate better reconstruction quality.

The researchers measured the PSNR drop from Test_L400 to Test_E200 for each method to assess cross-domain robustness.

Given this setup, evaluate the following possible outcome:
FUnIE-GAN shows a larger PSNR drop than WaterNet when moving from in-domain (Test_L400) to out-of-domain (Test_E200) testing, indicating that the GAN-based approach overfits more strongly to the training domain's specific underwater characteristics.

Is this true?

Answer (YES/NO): NO